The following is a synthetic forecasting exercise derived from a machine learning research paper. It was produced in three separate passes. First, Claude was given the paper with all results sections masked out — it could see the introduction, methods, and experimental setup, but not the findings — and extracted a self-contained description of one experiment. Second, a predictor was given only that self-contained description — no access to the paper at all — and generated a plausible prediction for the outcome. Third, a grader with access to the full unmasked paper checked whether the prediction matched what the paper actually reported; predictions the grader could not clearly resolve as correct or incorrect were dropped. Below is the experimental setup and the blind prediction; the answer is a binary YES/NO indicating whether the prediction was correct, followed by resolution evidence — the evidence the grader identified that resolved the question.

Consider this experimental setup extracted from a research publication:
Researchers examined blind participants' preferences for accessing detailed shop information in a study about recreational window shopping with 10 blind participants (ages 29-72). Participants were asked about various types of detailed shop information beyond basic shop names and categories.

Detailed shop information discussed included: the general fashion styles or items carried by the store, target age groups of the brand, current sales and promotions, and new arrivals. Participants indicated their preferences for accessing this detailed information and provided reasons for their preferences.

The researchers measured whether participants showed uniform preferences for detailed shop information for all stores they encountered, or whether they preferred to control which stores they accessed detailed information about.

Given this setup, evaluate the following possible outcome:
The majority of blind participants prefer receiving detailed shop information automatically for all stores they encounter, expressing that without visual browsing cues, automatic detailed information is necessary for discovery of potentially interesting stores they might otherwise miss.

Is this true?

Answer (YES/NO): NO